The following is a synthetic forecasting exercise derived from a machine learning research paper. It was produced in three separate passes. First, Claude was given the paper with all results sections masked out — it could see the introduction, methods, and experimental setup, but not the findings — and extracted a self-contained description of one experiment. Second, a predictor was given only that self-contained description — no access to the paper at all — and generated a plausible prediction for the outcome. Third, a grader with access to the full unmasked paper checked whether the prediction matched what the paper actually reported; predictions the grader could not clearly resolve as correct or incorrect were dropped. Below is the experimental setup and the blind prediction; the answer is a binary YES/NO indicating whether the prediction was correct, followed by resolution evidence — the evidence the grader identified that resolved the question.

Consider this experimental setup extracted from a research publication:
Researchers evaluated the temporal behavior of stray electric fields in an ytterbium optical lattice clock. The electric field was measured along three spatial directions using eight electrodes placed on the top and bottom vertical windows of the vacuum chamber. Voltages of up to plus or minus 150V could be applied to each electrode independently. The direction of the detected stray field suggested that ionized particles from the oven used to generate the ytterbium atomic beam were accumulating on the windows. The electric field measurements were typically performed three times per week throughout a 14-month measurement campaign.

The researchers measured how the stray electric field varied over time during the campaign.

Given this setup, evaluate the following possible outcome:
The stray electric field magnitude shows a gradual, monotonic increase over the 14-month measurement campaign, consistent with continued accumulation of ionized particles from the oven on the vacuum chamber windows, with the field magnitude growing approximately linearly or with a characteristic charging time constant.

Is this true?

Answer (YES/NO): NO